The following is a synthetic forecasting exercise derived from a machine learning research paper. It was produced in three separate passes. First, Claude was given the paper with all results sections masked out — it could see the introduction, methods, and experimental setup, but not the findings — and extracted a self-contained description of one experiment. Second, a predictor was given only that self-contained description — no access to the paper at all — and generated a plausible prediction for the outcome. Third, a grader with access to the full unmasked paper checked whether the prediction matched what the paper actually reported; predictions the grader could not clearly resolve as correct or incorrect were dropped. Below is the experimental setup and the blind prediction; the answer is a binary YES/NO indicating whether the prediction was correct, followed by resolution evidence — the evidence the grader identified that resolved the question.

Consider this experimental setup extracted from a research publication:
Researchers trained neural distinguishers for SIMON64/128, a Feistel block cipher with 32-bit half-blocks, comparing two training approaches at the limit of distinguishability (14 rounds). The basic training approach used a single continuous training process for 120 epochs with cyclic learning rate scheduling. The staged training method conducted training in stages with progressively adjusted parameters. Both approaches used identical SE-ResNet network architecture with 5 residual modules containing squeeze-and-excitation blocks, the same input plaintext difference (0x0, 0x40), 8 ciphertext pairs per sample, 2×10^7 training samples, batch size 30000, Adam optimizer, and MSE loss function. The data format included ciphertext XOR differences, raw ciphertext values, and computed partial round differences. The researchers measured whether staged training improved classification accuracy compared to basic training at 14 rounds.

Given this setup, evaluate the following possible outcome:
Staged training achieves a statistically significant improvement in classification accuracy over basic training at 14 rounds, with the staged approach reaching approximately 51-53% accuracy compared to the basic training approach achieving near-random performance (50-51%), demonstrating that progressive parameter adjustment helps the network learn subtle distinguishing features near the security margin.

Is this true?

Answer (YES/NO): NO